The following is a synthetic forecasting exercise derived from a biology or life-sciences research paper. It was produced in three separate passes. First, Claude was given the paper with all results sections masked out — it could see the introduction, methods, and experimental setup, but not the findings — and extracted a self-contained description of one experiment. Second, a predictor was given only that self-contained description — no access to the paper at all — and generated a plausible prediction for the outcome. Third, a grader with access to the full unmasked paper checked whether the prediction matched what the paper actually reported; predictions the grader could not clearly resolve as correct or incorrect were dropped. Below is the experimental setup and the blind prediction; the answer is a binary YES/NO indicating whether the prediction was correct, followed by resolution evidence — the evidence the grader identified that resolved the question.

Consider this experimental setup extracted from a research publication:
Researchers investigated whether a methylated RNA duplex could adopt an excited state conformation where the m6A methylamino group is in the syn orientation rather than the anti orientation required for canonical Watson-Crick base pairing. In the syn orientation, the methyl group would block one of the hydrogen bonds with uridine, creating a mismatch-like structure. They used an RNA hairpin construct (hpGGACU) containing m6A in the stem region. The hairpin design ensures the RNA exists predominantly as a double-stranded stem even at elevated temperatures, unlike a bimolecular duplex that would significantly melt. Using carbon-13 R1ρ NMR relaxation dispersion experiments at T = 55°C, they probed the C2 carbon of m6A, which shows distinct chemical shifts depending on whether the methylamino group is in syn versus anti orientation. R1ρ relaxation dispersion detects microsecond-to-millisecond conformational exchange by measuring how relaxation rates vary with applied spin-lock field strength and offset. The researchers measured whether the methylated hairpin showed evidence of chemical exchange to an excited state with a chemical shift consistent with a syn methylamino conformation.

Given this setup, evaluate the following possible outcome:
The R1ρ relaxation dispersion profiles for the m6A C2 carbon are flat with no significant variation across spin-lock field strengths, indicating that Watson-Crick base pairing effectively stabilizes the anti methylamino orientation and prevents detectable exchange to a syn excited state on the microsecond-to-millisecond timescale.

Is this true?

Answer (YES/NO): NO